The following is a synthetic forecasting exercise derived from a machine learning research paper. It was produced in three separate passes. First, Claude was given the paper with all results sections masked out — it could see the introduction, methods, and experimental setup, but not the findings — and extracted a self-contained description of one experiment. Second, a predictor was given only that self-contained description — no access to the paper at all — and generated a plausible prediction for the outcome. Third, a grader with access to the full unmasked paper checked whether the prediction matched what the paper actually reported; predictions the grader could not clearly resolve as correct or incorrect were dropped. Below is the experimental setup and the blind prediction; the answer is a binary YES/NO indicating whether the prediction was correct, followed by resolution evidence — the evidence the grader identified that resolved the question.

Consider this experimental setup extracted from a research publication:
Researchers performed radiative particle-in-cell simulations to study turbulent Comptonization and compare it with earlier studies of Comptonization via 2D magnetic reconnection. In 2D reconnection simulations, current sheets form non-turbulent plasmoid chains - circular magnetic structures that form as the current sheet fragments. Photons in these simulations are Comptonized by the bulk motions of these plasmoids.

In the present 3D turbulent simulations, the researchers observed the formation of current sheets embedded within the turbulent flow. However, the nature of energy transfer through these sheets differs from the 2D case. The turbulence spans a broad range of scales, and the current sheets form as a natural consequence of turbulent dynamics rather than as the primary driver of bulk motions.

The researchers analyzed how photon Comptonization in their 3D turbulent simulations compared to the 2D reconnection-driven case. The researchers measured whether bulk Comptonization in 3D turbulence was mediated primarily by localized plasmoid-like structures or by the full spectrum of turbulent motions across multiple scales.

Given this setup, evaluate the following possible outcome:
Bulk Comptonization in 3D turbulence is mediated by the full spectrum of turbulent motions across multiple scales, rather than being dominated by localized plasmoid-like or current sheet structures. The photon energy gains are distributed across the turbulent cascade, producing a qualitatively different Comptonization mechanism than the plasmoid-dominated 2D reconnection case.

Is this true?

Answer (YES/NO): YES